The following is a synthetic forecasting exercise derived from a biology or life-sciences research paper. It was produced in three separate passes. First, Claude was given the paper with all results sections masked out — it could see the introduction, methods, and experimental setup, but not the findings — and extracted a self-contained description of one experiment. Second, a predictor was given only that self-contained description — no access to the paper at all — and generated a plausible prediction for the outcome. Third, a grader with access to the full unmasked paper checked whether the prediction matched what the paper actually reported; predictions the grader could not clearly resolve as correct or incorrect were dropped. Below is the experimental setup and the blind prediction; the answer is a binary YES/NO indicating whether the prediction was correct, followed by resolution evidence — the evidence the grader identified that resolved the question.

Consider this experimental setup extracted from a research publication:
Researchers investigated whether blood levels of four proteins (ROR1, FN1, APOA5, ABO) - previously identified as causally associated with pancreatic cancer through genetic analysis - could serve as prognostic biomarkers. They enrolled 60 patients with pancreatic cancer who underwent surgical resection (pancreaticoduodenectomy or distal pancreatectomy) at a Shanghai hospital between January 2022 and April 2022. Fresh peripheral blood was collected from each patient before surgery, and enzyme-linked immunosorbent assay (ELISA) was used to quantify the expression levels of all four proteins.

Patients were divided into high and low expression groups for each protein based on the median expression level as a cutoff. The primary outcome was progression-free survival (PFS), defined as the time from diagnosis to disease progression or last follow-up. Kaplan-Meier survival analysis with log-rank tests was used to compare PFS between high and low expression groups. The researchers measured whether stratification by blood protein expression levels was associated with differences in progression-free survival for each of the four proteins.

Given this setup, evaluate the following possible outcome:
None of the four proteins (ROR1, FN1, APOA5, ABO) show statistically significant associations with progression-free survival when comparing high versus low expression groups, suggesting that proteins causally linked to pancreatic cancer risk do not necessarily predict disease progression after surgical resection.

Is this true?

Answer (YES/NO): NO